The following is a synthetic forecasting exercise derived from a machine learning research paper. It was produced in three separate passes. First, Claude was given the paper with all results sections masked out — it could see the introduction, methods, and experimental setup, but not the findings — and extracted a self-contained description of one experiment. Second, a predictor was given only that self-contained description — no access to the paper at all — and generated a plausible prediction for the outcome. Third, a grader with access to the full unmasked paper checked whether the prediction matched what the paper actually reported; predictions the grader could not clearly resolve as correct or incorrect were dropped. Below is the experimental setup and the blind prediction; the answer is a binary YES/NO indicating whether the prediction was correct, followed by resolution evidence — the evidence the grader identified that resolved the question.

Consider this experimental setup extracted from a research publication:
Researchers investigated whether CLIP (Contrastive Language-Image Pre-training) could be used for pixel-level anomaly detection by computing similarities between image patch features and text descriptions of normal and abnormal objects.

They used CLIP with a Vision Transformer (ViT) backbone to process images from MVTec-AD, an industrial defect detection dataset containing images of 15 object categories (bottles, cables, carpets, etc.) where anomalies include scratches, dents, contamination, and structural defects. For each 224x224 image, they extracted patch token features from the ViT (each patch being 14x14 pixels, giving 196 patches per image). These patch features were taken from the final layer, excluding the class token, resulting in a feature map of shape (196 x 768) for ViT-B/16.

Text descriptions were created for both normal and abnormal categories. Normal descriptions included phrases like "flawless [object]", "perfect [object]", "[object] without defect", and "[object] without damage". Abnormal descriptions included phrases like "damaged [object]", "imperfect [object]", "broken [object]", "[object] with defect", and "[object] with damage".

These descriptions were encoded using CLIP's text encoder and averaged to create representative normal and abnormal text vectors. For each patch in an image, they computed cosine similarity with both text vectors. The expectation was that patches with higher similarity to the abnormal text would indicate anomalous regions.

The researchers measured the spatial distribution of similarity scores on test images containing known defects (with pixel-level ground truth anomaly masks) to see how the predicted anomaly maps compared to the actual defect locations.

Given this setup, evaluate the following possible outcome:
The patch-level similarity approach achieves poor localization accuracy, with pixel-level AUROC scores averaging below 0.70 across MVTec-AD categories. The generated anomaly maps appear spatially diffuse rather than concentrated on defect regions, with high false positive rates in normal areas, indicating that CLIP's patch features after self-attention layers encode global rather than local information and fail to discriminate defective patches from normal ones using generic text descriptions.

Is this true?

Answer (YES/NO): NO